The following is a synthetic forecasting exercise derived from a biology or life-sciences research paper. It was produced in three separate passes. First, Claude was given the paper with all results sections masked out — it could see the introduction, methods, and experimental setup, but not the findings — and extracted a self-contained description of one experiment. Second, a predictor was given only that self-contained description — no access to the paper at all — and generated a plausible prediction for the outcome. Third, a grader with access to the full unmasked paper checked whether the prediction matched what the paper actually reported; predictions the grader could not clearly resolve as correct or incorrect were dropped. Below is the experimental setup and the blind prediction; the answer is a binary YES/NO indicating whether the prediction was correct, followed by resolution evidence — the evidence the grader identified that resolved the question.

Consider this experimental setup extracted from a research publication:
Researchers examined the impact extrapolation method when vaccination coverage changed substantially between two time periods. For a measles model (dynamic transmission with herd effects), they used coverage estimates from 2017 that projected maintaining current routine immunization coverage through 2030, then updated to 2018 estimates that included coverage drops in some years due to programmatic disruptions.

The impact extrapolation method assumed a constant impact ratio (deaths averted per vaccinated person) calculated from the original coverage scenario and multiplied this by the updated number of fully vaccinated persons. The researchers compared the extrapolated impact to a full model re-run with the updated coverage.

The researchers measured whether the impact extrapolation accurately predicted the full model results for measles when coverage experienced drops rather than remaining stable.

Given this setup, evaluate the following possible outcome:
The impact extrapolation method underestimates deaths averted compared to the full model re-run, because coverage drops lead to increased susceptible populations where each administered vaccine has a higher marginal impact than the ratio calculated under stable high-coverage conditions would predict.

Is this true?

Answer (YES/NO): NO